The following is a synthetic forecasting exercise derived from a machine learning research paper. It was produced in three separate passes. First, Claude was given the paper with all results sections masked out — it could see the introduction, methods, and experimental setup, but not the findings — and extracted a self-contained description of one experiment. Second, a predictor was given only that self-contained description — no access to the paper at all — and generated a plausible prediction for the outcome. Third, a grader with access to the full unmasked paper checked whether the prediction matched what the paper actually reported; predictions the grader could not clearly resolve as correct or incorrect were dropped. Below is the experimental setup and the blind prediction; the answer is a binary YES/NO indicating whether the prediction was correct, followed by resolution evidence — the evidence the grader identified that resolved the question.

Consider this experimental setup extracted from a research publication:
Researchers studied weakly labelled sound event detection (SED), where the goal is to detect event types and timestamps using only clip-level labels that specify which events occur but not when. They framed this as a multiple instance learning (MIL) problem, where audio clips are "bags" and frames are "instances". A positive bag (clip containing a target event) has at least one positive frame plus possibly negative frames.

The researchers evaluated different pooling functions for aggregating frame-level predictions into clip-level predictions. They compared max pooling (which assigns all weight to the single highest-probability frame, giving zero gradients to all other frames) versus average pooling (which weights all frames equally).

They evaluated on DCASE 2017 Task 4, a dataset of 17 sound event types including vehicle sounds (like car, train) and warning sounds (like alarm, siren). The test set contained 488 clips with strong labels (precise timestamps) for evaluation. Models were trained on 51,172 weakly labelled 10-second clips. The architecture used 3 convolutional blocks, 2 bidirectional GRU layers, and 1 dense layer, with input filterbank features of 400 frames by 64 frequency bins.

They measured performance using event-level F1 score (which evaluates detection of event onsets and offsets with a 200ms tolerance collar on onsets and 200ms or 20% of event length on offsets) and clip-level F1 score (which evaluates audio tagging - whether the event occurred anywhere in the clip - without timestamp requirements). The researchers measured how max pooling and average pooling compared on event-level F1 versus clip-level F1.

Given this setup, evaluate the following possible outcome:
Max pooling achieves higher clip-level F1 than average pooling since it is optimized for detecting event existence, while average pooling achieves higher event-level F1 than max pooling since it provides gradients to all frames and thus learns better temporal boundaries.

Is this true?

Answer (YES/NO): NO